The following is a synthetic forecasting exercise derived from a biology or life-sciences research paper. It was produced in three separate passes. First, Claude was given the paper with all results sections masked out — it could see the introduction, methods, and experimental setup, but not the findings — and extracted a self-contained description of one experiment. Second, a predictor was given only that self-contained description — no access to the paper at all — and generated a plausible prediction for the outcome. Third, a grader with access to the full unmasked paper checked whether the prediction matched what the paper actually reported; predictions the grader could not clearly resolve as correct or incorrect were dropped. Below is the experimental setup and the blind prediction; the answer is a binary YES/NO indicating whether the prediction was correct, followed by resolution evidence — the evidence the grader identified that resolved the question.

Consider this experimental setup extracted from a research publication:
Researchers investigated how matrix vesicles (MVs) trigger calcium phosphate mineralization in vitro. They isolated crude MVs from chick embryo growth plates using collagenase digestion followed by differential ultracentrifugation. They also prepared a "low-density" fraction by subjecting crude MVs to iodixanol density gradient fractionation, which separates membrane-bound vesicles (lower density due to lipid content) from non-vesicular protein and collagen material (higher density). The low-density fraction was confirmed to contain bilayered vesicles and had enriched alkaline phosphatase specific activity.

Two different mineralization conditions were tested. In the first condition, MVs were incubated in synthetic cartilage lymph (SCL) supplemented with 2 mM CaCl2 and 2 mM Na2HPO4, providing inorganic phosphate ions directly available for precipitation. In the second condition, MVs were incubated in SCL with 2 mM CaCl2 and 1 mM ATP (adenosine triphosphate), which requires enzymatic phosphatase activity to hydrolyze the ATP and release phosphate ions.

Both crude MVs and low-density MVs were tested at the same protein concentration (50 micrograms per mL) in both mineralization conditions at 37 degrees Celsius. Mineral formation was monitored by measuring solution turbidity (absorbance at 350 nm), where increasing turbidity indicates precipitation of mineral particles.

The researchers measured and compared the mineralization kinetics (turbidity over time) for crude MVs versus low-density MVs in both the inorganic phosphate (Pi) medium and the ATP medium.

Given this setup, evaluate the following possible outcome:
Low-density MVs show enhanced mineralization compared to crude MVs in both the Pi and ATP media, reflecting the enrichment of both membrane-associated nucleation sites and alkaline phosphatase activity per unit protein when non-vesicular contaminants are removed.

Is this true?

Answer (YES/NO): NO